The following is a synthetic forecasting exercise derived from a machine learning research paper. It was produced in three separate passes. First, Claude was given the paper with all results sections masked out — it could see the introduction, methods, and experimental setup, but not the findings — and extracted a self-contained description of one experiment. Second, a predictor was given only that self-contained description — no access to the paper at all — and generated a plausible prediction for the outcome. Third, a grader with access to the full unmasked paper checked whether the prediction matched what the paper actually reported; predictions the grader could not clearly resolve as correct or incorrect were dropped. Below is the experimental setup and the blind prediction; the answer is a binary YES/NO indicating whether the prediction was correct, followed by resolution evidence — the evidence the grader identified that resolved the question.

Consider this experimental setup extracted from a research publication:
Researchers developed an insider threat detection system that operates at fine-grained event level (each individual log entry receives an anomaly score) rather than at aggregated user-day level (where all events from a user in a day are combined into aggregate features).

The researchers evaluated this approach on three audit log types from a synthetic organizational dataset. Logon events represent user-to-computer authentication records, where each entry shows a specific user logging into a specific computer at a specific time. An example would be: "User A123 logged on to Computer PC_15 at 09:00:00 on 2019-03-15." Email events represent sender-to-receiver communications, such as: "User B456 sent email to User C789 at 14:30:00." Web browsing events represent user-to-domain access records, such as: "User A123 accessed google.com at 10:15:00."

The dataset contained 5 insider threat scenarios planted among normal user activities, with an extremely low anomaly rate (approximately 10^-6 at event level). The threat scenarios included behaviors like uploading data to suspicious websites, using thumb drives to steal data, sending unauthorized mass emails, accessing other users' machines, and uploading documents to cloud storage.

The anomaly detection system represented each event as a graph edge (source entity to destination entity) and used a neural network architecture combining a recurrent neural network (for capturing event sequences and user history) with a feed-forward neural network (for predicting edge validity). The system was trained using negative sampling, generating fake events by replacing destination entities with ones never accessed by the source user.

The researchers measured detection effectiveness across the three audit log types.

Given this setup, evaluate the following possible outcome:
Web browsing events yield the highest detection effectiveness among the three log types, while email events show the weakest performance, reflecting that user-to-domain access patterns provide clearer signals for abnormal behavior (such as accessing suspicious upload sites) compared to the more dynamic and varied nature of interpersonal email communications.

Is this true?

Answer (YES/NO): NO